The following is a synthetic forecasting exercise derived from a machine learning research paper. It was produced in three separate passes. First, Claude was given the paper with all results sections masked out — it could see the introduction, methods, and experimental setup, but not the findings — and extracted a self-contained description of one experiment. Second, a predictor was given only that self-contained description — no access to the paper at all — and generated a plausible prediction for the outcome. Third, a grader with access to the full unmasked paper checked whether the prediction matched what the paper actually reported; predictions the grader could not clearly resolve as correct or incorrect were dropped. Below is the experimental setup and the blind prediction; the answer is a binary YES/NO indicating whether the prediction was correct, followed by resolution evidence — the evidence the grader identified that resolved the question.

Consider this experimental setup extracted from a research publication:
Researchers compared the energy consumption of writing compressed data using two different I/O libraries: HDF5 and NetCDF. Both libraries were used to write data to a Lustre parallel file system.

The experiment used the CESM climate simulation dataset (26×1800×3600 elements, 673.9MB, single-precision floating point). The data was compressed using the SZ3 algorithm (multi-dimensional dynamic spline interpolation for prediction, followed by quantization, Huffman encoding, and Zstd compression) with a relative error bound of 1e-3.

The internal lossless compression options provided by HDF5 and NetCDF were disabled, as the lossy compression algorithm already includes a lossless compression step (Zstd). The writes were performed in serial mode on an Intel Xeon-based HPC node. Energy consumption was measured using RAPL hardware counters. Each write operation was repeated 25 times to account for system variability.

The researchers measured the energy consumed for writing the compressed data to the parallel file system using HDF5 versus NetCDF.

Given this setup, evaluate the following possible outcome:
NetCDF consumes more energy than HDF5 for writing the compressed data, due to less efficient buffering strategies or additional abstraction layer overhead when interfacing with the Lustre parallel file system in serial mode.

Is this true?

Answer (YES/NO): YES